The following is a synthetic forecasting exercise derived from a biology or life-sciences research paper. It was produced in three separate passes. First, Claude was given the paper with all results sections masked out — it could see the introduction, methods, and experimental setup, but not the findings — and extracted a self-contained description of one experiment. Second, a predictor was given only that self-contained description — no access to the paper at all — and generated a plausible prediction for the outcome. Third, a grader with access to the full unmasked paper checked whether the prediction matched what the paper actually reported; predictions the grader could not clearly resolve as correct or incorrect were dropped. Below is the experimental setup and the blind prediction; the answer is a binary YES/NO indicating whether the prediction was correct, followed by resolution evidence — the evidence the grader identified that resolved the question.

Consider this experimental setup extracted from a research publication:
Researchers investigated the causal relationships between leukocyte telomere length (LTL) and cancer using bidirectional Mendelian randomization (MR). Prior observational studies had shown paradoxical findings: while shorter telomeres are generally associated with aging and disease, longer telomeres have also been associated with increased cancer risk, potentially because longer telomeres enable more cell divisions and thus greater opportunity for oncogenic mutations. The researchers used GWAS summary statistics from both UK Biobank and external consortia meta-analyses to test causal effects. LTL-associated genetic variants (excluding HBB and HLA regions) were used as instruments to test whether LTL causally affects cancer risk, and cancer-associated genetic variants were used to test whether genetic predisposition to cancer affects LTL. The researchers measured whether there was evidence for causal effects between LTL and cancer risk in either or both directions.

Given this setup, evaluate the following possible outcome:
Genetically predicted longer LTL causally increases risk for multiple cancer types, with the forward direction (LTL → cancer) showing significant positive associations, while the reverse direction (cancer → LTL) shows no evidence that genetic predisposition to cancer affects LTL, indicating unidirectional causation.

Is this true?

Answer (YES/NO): NO